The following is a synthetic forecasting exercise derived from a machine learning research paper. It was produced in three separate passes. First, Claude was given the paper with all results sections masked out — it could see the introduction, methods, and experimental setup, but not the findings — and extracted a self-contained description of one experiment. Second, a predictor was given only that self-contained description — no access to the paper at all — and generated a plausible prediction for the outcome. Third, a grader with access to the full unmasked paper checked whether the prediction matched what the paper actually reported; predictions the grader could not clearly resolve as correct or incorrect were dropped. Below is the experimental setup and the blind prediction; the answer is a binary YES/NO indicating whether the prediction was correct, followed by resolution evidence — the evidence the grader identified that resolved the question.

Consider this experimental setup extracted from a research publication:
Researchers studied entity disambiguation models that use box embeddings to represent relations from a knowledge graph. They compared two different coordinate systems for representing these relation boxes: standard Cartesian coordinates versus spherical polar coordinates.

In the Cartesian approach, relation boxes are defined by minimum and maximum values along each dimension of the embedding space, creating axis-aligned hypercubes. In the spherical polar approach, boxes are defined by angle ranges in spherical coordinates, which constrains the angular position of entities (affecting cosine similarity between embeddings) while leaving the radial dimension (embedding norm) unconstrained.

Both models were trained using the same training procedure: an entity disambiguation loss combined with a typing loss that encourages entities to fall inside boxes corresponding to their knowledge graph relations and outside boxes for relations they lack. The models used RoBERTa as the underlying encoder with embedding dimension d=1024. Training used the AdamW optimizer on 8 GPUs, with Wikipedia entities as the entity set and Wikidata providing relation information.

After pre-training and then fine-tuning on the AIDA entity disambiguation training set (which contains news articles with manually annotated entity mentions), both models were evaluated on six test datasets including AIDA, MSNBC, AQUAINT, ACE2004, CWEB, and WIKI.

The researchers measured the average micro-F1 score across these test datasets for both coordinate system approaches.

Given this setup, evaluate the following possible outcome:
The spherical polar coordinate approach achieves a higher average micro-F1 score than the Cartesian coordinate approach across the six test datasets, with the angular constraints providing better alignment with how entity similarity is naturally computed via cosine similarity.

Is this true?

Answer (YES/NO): YES